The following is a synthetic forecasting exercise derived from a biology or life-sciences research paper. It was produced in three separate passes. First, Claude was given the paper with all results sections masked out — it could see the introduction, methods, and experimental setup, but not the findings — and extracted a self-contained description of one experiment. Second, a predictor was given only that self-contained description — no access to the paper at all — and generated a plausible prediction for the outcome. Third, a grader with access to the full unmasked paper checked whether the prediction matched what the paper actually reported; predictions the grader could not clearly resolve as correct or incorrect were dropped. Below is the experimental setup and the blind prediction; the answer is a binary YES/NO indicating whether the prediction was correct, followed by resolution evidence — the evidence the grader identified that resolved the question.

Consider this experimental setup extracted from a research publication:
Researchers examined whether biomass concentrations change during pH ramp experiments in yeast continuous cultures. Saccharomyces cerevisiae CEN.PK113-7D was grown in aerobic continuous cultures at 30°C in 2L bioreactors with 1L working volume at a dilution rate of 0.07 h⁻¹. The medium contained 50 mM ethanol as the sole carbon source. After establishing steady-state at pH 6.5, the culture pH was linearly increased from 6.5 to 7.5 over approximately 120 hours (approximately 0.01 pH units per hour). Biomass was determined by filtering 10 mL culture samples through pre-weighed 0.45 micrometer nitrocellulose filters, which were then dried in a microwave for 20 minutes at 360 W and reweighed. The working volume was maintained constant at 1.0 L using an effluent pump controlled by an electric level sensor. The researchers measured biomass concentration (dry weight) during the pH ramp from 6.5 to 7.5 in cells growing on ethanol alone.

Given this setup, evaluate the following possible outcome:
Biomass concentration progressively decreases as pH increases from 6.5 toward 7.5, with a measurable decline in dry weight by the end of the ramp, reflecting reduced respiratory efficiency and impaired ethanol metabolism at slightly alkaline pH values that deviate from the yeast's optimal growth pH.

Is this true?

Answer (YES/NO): NO